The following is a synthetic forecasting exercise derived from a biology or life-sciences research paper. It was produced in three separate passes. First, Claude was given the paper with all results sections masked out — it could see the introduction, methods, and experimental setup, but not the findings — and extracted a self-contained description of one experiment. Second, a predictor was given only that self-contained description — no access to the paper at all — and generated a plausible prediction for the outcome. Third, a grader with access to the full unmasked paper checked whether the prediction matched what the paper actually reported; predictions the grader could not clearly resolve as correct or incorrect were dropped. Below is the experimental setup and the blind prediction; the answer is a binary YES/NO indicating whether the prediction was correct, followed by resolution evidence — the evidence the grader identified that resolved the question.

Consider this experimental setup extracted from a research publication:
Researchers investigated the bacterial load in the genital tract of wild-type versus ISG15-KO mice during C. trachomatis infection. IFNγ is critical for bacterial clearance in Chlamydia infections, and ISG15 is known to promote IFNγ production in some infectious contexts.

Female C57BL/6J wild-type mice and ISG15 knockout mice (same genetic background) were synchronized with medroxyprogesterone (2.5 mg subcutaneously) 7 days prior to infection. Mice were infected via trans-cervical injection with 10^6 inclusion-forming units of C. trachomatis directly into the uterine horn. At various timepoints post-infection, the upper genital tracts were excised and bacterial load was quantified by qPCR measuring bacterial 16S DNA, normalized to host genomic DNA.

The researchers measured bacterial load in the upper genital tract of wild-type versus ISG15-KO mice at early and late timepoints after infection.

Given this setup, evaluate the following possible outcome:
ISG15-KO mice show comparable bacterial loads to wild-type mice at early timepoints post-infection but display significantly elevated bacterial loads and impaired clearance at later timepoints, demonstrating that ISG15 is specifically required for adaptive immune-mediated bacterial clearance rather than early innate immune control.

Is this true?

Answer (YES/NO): NO